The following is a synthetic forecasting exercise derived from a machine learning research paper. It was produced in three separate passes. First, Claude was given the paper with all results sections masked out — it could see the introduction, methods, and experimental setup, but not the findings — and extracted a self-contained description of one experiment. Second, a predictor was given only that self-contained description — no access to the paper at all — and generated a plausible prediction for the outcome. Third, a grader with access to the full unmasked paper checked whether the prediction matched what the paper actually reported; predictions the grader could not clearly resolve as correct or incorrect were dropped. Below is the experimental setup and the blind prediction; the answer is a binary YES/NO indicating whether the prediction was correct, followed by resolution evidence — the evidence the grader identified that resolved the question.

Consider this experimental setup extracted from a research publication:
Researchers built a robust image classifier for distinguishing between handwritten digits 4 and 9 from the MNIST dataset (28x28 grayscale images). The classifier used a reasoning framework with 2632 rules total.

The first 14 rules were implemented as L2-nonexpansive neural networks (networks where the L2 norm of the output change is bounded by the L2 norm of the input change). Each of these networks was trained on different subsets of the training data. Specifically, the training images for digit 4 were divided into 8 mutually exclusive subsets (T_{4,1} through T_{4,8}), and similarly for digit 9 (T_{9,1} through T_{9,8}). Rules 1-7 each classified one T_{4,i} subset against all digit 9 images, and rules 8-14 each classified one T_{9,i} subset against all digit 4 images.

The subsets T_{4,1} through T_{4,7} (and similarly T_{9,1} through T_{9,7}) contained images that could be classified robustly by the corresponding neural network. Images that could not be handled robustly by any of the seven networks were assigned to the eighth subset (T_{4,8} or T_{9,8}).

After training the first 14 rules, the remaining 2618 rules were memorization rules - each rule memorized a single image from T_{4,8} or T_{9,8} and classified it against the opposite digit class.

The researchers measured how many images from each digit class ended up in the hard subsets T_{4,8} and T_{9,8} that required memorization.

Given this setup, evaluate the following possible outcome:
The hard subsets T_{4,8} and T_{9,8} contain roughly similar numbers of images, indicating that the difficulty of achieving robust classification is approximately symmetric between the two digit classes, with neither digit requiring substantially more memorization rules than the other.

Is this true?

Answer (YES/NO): NO